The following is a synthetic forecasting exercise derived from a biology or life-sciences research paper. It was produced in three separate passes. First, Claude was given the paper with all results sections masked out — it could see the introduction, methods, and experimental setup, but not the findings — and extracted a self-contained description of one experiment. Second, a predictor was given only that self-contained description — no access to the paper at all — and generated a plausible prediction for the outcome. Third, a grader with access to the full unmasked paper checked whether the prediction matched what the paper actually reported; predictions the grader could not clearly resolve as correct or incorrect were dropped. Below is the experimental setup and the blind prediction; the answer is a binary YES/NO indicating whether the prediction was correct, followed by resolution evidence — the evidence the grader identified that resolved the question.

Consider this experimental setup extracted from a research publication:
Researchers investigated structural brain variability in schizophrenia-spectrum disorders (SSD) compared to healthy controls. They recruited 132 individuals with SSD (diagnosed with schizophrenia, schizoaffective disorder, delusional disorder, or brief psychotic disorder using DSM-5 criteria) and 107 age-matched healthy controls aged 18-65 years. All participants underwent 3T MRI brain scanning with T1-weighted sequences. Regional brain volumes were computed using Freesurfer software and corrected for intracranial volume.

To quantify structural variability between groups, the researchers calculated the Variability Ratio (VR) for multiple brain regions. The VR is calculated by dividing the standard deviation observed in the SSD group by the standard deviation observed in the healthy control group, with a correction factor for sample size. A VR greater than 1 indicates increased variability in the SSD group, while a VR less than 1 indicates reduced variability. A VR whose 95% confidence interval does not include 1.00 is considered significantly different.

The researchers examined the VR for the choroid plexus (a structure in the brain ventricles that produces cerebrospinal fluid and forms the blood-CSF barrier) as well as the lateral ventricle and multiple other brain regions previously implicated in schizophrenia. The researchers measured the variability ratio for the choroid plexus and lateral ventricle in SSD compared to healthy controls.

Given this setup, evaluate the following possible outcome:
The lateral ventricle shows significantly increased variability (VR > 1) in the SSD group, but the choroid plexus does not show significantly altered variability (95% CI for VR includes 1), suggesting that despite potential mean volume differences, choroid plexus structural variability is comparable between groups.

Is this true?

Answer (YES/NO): NO